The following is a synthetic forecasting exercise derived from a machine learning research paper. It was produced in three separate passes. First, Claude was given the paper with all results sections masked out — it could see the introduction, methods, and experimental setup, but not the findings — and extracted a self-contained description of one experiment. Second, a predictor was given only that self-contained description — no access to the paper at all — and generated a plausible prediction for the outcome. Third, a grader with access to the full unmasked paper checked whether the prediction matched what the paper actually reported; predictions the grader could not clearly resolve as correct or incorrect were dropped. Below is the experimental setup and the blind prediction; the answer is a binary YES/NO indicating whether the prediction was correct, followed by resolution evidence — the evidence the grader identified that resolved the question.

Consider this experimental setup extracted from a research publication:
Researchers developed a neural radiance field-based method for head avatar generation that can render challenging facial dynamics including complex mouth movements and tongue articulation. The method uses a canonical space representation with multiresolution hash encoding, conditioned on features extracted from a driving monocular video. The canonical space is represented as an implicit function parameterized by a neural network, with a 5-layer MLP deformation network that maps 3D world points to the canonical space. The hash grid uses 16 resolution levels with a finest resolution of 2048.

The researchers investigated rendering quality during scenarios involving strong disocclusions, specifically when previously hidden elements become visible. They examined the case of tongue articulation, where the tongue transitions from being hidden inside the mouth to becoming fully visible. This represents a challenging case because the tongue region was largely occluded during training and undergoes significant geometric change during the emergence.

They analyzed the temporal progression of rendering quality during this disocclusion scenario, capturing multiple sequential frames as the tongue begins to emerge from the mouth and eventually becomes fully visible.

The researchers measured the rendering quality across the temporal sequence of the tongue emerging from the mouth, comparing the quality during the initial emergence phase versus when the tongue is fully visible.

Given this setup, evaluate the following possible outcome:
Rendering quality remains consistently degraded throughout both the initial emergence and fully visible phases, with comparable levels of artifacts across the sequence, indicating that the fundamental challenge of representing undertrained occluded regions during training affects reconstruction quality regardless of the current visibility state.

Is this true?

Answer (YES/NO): NO